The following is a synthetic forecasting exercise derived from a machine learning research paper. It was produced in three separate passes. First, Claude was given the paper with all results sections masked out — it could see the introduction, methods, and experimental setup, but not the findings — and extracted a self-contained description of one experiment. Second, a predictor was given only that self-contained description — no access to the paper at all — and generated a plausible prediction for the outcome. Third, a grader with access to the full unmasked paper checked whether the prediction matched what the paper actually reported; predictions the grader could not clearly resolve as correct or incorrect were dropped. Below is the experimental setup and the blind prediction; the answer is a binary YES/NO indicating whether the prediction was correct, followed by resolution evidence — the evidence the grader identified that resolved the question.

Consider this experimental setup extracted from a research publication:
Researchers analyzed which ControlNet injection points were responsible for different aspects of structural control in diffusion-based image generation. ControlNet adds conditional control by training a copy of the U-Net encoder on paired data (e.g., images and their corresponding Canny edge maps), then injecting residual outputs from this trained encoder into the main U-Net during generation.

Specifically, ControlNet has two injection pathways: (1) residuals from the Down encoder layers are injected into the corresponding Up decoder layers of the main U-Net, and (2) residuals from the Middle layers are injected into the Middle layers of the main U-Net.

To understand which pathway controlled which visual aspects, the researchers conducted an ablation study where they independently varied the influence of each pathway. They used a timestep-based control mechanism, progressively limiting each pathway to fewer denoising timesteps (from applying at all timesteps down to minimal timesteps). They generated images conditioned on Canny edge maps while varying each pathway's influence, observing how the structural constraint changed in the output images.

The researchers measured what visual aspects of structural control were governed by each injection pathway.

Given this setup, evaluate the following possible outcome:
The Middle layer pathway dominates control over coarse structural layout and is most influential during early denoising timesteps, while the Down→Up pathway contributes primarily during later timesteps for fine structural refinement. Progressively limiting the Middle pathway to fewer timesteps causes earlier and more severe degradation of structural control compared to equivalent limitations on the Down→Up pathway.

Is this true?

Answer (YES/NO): NO